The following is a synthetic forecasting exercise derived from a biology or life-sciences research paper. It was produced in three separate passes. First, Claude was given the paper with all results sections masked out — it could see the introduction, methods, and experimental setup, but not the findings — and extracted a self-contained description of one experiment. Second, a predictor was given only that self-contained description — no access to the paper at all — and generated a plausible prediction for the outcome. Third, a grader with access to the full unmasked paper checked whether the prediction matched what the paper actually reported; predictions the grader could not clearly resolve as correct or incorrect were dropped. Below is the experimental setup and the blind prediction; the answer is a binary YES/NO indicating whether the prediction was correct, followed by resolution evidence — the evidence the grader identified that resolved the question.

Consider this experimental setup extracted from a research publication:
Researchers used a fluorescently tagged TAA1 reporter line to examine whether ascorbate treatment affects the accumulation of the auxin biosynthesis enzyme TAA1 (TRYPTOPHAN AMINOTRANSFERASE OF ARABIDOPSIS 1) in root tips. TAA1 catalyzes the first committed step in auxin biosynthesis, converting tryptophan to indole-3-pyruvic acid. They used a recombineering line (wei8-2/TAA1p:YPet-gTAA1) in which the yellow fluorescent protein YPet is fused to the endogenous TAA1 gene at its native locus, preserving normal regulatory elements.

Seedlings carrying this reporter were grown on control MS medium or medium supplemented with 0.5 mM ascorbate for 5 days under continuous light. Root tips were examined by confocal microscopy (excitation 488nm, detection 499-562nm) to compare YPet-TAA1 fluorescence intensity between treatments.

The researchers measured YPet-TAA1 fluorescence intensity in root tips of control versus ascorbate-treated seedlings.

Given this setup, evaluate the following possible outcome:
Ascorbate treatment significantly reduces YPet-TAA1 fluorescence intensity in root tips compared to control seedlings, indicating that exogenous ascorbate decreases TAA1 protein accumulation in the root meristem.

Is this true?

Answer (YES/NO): NO